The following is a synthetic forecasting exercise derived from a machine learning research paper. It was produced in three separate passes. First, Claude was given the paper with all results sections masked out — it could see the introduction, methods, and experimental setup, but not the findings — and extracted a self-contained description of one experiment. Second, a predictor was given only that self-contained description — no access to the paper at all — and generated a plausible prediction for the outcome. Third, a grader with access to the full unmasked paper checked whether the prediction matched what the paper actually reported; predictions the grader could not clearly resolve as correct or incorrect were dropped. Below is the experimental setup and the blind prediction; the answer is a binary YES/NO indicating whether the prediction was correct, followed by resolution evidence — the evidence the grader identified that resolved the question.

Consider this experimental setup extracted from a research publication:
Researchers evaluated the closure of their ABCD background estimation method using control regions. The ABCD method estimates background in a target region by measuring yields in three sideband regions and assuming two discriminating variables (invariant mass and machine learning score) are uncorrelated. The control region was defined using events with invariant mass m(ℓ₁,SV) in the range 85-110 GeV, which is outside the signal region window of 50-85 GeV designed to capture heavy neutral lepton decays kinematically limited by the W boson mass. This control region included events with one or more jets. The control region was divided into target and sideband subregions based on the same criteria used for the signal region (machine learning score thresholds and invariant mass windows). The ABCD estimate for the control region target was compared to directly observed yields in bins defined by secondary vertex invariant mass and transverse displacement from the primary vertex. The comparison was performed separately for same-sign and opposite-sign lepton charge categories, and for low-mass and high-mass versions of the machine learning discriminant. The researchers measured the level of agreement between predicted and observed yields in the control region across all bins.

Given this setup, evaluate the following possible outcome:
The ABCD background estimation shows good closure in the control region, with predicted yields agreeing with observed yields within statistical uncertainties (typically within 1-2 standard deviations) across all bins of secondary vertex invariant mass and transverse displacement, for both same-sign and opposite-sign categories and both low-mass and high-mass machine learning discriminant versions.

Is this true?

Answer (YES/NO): NO